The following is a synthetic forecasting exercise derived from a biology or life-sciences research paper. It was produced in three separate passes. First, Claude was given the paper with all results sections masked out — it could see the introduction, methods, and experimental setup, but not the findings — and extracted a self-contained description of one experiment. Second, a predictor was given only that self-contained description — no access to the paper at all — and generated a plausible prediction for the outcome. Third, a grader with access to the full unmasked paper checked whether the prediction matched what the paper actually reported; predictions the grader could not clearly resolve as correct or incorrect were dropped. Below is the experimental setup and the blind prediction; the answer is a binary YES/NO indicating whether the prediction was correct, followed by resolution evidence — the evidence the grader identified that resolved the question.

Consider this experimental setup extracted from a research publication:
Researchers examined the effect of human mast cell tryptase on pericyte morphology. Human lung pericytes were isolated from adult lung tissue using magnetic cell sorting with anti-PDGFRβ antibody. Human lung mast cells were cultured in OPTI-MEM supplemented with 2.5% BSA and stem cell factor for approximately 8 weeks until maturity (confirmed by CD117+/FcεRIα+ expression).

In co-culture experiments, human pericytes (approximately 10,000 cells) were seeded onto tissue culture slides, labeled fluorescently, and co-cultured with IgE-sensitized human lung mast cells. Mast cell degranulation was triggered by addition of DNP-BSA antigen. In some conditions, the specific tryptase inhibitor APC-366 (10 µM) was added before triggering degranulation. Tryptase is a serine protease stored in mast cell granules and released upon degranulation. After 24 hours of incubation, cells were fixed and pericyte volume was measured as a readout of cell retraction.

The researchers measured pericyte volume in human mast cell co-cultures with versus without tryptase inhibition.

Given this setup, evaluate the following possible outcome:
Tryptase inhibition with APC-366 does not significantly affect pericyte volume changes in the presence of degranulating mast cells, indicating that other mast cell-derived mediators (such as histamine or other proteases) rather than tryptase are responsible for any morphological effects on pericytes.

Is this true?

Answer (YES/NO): NO